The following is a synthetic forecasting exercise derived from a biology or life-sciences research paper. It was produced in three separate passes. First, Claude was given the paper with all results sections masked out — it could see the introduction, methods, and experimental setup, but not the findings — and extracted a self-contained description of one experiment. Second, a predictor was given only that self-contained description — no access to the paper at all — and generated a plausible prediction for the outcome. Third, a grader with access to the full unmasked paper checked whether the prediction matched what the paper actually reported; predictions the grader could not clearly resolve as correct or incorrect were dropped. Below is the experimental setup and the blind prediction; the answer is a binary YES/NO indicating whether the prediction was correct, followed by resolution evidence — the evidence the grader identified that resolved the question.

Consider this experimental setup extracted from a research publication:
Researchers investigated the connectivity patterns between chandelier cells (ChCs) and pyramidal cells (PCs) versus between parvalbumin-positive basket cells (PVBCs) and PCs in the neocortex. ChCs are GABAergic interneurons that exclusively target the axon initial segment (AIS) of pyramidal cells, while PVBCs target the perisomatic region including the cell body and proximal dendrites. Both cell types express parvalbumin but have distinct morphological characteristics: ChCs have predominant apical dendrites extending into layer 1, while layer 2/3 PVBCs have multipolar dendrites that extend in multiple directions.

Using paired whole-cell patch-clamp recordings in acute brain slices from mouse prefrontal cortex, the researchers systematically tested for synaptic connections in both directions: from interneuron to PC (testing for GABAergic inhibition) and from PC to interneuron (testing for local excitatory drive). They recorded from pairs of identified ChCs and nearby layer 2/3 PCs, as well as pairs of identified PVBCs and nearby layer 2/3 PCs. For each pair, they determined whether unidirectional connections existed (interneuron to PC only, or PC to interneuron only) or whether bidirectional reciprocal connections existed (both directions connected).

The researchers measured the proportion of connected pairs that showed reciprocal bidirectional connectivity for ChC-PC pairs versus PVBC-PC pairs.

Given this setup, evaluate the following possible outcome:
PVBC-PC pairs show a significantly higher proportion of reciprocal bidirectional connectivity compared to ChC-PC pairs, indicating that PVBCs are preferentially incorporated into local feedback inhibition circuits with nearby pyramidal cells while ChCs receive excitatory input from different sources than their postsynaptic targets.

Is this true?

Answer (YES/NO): YES